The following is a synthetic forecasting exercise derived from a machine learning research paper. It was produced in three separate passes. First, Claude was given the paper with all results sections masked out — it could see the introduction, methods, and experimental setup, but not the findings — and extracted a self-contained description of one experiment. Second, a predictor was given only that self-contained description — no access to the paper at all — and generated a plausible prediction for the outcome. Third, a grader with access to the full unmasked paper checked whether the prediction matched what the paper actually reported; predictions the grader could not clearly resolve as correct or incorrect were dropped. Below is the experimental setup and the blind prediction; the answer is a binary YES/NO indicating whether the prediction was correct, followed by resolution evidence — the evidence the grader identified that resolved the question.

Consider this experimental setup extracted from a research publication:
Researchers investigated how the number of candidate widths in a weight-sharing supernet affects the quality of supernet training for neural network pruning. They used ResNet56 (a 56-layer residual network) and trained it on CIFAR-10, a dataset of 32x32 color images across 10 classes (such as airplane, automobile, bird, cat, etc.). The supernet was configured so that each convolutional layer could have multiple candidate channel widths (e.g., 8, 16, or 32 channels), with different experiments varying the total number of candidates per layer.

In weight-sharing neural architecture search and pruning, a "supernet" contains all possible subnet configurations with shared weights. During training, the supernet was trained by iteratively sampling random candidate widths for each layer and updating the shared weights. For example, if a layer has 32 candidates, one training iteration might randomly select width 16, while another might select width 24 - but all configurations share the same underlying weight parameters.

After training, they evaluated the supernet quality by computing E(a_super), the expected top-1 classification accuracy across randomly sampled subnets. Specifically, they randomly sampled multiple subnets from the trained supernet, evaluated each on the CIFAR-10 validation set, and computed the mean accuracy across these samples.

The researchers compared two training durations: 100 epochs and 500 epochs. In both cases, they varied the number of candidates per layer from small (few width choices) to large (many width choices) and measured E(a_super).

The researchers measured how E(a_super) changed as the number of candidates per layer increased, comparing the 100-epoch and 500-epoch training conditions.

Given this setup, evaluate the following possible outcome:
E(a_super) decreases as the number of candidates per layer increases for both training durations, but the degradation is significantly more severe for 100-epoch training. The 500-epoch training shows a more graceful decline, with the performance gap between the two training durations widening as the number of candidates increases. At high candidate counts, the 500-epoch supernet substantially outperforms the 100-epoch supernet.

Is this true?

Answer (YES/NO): YES